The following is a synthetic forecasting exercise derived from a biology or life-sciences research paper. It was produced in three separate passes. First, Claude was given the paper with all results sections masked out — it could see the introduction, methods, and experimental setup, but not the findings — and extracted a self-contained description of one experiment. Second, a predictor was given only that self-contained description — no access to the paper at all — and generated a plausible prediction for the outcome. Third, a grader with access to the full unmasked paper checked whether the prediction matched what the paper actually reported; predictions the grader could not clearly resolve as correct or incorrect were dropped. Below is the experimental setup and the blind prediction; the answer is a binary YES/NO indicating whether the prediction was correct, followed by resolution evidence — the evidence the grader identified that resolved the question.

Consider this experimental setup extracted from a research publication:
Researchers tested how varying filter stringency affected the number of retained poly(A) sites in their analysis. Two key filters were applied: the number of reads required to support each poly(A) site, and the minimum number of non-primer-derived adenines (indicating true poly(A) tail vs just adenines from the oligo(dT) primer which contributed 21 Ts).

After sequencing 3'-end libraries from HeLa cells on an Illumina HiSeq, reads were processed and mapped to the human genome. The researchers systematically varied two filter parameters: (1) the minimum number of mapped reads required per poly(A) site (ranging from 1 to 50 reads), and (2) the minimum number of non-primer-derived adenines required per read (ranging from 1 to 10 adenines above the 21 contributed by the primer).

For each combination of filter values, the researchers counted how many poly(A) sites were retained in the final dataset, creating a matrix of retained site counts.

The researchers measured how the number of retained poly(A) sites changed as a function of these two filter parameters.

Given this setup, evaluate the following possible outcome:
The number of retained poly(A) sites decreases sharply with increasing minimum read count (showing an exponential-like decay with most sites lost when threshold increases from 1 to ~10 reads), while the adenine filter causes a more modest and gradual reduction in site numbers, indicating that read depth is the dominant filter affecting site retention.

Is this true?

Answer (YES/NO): YES